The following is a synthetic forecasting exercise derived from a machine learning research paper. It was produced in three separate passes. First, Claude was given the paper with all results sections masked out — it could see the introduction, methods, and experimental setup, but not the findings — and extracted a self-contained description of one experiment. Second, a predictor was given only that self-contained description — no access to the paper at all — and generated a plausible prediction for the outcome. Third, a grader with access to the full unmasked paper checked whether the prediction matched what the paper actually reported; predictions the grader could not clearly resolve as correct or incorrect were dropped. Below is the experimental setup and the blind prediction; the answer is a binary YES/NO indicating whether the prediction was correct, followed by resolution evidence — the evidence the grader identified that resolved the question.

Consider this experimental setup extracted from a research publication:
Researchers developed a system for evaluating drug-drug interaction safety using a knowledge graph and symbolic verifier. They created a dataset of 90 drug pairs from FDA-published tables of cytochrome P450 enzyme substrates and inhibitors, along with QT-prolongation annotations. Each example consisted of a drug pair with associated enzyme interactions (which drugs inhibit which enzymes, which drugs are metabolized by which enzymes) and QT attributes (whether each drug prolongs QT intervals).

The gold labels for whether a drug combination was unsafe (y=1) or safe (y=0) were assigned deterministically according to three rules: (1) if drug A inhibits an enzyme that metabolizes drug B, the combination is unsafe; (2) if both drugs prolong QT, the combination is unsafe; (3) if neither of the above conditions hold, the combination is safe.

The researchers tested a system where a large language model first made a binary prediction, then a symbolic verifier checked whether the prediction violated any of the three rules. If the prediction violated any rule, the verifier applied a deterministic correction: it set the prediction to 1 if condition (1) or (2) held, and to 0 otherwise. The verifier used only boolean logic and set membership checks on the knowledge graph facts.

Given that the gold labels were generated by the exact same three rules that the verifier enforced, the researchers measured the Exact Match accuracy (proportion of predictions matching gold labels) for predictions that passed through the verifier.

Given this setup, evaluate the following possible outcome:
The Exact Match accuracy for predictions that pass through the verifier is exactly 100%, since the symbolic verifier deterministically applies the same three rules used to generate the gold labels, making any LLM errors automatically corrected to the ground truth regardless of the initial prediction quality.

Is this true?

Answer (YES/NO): YES